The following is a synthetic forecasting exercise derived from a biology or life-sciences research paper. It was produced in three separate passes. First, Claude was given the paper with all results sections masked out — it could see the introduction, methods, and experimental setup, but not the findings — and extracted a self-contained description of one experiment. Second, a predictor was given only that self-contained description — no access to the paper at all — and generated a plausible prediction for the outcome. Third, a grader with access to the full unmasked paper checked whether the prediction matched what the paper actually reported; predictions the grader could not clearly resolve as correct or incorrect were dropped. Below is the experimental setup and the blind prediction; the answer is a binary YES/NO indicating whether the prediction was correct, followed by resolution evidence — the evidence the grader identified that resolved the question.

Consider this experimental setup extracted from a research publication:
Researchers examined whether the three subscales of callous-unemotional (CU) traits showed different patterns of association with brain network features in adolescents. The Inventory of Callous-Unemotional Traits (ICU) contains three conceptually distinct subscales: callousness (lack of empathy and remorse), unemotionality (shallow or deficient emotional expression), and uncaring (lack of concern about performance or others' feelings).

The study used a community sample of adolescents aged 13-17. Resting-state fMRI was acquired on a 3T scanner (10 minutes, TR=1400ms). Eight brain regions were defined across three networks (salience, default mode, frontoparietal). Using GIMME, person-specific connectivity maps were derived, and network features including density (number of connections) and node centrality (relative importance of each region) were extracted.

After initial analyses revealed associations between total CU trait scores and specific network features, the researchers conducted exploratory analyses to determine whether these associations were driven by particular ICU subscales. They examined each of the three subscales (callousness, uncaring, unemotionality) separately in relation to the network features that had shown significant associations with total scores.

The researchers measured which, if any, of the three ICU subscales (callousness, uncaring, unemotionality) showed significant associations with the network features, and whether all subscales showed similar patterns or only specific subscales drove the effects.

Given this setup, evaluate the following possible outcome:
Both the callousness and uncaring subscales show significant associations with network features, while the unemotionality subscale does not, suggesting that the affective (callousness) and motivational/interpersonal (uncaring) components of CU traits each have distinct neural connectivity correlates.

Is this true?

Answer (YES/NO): YES